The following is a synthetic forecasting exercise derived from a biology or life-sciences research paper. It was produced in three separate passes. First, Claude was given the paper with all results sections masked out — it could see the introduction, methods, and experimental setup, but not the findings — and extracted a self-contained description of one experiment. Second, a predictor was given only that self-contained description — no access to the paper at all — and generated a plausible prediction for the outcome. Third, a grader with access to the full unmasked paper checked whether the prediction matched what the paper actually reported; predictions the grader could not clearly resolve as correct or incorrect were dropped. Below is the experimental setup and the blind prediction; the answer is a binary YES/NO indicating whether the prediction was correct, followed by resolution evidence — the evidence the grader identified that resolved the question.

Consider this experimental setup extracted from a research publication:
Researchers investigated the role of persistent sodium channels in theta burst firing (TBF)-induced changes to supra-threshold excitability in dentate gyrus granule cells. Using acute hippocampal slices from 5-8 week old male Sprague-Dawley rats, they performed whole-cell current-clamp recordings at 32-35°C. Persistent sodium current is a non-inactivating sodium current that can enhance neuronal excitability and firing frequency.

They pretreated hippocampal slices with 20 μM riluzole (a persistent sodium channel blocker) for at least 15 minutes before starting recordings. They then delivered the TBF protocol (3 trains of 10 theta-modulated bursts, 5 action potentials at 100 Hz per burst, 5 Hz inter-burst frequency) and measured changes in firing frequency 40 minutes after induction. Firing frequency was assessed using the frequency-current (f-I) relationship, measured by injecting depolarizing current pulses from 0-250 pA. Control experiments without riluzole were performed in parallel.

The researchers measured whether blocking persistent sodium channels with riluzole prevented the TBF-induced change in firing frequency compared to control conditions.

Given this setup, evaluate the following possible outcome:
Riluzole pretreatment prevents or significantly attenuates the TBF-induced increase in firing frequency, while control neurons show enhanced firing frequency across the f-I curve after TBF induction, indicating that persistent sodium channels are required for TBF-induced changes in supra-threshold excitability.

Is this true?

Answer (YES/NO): YES